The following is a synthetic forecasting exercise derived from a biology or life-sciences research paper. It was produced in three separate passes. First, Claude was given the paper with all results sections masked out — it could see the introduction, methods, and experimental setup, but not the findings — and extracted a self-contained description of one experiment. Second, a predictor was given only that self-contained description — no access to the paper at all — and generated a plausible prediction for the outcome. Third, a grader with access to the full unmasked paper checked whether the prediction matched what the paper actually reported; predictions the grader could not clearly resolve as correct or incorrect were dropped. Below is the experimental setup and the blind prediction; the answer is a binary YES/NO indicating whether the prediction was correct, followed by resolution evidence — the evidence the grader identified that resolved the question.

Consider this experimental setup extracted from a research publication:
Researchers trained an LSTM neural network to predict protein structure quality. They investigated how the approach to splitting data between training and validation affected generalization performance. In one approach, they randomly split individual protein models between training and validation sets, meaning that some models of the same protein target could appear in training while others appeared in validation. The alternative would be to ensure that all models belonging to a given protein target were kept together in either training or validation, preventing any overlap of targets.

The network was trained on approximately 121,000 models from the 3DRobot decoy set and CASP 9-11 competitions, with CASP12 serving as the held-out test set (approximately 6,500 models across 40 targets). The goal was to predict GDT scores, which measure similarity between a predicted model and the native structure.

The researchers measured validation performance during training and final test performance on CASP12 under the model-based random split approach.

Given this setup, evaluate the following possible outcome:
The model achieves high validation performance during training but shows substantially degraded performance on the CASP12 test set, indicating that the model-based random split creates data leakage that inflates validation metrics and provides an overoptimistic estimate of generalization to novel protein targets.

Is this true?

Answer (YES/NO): YES